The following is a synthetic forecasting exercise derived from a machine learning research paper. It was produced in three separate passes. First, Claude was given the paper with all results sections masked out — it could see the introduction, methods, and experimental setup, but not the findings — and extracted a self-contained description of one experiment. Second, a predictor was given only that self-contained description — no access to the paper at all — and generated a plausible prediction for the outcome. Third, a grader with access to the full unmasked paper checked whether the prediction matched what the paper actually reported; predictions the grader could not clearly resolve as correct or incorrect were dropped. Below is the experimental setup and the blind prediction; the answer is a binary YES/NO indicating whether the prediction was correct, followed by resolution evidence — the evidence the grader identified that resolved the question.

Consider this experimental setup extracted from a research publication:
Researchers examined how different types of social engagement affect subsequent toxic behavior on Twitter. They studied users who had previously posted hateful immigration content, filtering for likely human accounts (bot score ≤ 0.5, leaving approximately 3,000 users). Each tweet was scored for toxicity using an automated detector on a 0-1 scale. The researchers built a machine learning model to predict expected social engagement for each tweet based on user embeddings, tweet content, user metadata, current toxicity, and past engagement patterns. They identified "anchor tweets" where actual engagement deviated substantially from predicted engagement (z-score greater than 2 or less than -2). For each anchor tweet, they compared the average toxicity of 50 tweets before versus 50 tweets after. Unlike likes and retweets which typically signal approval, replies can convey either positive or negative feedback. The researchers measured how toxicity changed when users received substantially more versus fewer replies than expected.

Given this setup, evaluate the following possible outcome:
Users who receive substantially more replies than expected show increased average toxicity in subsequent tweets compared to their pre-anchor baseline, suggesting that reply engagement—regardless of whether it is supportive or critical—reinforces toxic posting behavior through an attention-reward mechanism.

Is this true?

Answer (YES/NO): NO